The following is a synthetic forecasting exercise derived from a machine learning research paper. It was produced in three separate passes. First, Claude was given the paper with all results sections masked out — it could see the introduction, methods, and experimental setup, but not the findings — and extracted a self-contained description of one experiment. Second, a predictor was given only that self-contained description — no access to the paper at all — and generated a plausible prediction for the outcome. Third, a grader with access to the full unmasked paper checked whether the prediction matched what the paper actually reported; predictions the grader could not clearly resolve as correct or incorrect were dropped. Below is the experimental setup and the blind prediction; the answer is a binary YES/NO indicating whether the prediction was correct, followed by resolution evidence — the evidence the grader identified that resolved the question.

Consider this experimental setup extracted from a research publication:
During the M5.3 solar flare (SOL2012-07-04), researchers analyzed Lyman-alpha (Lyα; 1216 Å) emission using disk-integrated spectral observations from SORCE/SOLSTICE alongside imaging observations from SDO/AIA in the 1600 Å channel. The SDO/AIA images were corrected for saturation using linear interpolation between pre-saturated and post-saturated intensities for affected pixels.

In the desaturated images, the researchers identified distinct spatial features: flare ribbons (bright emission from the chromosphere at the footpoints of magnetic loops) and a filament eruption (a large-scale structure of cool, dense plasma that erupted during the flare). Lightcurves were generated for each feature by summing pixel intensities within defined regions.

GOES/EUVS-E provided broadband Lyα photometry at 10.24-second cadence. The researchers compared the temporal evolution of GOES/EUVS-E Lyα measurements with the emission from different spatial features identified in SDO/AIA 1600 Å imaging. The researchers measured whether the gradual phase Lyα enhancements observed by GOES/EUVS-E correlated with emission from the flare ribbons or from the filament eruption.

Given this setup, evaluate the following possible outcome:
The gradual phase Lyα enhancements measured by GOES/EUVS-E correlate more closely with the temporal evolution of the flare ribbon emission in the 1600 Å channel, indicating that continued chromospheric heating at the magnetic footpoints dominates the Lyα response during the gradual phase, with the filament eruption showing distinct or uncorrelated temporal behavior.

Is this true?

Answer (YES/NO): NO